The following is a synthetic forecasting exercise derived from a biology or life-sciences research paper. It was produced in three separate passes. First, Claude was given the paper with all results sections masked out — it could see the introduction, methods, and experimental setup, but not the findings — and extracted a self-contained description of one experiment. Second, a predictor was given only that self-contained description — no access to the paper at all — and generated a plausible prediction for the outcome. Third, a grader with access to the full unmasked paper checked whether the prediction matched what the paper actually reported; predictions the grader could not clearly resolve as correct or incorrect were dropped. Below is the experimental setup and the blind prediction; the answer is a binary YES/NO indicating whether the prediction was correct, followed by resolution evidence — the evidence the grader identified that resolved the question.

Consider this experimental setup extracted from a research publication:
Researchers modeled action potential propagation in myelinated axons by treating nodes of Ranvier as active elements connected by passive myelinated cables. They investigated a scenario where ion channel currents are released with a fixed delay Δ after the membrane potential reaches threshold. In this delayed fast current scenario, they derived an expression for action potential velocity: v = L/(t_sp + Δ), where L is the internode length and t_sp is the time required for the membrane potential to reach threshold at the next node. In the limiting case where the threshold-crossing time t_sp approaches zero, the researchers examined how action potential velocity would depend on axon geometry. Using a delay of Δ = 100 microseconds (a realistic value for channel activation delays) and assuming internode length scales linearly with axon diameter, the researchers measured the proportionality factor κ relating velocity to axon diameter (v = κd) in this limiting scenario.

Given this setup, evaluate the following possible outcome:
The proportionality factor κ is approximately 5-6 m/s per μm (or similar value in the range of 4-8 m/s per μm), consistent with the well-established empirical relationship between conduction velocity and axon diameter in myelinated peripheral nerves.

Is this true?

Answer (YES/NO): NO